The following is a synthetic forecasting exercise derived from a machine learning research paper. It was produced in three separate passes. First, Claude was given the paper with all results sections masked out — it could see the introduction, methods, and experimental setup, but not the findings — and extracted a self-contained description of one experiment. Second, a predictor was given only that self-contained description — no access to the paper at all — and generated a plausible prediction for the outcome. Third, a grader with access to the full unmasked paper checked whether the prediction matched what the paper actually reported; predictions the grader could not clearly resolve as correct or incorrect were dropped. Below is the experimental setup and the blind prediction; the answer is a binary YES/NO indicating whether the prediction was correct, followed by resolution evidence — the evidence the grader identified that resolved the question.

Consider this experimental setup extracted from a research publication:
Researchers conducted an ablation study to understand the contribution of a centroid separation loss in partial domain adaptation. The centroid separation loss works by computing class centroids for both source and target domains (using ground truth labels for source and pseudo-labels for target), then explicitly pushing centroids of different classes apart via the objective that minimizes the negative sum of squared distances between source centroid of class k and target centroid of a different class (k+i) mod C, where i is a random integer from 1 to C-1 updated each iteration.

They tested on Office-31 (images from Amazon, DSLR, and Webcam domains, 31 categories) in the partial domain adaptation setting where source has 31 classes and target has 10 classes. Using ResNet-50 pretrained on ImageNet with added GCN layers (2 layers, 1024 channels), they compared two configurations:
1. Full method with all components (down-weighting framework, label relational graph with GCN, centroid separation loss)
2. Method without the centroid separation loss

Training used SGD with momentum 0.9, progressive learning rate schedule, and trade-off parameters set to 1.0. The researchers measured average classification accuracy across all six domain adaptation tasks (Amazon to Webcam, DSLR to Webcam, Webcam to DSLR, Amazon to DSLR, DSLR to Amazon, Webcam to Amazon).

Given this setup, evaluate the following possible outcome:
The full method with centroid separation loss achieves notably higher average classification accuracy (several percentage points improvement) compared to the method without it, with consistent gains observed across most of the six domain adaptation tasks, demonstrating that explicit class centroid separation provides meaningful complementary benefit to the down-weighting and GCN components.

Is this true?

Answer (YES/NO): NO